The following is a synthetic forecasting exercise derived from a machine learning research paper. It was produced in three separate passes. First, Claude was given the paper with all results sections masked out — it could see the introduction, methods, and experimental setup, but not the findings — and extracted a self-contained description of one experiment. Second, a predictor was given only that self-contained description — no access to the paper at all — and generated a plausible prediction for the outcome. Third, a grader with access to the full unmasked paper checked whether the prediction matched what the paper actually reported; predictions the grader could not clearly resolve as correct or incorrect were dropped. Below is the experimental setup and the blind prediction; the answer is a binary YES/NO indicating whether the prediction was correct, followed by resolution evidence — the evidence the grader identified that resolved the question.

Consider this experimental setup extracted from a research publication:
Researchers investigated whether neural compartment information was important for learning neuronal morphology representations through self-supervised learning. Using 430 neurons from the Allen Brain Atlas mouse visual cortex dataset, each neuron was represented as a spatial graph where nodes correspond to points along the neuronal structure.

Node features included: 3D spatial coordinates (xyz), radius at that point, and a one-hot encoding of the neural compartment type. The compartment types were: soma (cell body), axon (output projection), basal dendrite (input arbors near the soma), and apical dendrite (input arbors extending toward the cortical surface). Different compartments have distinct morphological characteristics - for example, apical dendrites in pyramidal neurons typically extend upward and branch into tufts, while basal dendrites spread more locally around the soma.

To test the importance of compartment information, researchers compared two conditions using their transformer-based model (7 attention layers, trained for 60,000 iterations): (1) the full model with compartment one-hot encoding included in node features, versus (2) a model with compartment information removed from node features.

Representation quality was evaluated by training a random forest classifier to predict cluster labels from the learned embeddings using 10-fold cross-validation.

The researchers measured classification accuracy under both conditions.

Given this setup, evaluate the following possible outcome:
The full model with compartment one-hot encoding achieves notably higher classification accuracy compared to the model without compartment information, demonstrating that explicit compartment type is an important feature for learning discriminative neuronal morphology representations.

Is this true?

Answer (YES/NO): NO